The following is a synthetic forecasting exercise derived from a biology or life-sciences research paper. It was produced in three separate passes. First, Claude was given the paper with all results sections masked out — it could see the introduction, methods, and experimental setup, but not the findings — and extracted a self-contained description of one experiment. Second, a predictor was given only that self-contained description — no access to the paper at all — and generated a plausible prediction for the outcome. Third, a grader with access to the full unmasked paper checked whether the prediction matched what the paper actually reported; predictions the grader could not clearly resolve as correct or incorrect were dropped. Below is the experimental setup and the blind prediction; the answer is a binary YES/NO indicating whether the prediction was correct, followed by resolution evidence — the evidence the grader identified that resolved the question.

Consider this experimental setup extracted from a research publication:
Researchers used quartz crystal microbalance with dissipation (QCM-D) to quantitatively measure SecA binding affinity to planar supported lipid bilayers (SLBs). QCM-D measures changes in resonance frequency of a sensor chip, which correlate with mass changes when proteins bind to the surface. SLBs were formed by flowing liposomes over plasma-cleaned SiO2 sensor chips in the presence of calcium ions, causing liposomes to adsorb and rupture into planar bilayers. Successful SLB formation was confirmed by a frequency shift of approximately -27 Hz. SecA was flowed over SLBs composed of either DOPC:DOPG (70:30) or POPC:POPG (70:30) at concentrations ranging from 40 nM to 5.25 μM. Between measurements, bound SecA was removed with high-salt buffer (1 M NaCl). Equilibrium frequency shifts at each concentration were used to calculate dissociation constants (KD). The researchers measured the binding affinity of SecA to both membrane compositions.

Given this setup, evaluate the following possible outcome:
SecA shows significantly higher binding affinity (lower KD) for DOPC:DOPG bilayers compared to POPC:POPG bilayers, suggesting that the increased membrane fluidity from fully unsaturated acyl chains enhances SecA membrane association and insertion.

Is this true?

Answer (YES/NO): YES